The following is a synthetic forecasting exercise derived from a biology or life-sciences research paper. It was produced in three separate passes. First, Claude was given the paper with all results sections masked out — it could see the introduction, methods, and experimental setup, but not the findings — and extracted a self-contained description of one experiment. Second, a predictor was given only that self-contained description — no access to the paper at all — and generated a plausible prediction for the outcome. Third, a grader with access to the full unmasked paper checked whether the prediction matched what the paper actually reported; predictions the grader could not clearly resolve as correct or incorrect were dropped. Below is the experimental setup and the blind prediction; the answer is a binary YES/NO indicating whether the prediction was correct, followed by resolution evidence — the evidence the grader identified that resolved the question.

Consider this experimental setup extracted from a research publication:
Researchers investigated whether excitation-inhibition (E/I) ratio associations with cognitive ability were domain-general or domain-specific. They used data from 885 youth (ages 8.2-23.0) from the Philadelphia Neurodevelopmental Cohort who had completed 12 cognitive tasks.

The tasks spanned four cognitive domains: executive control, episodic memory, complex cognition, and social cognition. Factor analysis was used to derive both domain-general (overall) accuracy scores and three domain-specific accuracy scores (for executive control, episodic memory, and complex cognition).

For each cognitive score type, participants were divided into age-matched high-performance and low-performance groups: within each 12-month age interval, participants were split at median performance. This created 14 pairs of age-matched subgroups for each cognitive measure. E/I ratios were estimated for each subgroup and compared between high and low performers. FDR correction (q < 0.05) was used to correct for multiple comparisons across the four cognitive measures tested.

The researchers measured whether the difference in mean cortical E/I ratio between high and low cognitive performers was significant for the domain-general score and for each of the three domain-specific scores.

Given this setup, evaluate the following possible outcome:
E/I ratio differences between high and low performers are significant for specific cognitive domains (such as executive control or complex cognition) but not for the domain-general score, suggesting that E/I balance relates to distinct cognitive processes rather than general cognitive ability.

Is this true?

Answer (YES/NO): NO